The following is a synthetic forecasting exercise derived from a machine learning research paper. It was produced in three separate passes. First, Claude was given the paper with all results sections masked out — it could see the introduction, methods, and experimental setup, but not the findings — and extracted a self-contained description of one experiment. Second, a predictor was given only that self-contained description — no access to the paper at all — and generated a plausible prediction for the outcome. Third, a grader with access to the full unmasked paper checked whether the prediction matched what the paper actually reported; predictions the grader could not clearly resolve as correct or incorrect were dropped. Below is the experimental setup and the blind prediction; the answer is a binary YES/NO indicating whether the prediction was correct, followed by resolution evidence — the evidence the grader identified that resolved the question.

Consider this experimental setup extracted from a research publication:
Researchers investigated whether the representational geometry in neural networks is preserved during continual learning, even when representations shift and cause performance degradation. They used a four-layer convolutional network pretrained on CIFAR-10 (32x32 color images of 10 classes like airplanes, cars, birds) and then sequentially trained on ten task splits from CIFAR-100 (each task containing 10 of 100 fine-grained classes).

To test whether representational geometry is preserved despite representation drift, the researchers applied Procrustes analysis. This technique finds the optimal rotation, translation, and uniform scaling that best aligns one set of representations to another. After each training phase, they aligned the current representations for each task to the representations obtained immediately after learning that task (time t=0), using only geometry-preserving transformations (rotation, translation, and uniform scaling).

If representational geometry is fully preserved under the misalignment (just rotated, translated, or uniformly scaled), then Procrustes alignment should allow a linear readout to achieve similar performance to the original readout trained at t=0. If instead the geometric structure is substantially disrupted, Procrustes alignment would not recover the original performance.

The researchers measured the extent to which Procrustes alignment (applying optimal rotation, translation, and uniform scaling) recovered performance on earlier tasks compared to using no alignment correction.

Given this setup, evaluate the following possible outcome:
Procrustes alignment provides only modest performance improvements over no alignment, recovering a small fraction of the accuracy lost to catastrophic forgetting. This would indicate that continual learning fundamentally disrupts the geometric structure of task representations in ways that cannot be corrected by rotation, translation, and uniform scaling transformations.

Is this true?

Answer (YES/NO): NO